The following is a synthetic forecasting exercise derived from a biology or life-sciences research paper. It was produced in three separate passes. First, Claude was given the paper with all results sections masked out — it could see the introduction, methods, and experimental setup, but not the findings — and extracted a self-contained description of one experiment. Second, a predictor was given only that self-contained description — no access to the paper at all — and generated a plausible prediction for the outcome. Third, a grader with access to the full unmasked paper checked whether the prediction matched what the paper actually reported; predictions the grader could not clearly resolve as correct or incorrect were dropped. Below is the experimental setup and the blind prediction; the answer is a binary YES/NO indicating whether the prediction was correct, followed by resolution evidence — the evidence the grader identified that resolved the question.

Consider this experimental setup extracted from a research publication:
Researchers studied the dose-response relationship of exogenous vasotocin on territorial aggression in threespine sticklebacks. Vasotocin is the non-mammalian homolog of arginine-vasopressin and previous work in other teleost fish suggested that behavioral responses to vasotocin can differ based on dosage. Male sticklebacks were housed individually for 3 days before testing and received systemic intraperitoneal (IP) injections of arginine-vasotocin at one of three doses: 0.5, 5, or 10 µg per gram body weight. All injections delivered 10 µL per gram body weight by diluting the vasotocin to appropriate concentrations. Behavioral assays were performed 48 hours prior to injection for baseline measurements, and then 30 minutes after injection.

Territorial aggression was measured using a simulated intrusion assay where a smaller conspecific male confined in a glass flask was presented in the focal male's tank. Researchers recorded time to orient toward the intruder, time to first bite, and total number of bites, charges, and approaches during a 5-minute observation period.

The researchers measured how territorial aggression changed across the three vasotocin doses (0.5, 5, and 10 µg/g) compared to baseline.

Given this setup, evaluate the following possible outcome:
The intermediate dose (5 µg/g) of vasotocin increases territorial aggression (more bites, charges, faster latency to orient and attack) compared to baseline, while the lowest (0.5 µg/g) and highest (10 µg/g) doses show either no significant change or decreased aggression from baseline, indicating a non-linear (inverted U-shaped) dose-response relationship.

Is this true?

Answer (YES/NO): NO